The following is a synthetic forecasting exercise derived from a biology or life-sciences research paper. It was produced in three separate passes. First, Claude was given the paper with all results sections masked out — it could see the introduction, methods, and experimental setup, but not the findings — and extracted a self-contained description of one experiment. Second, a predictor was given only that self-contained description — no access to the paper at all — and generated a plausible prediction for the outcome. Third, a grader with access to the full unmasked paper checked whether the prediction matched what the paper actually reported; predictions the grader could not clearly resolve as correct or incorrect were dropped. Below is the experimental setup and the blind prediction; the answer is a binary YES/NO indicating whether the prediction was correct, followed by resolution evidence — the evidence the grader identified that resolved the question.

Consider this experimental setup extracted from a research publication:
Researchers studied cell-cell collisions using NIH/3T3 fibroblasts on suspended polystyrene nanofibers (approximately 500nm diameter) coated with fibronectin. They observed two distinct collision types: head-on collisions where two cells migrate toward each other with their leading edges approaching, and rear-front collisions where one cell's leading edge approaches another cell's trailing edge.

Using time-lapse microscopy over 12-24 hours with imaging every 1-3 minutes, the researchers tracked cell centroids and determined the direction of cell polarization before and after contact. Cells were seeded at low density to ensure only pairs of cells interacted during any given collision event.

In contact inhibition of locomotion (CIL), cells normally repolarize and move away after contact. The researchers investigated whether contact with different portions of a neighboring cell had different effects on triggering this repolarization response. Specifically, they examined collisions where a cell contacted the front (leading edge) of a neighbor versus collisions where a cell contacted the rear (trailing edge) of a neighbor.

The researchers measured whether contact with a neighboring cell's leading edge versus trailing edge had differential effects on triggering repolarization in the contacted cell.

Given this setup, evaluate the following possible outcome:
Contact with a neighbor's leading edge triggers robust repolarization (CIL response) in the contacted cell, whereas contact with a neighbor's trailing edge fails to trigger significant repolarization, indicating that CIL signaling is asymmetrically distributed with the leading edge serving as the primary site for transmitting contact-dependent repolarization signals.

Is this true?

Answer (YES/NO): YES